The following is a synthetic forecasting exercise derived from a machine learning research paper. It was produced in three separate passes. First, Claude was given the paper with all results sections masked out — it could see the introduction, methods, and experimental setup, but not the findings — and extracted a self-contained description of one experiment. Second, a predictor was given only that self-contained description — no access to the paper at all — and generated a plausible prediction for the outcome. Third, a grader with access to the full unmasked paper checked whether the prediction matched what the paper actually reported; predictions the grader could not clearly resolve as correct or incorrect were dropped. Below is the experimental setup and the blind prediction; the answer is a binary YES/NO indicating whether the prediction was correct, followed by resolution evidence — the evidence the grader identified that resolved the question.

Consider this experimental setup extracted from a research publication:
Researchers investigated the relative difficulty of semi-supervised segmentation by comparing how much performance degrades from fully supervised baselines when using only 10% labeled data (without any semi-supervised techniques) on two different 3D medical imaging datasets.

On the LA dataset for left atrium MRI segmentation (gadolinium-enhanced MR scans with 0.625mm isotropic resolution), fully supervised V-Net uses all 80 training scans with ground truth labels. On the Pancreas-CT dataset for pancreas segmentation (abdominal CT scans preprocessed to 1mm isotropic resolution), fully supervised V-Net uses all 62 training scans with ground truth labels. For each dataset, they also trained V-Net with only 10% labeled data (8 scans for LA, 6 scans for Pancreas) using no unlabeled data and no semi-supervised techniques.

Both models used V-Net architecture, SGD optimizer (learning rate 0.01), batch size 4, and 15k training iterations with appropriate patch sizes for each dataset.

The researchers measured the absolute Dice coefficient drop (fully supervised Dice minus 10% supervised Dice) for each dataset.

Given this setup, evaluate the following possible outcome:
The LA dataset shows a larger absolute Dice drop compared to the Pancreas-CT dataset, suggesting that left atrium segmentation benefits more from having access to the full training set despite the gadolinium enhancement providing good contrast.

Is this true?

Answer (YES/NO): NO